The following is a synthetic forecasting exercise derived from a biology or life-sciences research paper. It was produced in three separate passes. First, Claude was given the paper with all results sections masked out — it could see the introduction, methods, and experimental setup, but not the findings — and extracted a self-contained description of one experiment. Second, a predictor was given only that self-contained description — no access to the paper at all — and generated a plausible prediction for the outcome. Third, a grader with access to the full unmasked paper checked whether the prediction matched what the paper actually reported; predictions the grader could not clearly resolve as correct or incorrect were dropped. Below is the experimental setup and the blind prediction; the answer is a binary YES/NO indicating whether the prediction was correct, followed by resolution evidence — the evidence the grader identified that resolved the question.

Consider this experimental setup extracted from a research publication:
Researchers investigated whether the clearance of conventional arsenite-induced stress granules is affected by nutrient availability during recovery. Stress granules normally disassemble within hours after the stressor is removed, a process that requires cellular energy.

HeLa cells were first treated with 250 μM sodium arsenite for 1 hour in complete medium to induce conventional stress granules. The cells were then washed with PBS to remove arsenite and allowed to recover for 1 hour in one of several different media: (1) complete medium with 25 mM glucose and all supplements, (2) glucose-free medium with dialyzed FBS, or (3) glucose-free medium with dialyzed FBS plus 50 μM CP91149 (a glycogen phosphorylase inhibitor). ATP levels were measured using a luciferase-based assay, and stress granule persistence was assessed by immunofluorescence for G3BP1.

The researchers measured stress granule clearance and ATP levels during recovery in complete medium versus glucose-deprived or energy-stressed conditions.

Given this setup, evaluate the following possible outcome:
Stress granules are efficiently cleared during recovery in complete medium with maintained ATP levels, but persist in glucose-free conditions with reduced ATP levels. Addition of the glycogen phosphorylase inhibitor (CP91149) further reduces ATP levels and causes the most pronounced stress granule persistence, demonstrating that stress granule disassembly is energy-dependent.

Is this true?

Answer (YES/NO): YES